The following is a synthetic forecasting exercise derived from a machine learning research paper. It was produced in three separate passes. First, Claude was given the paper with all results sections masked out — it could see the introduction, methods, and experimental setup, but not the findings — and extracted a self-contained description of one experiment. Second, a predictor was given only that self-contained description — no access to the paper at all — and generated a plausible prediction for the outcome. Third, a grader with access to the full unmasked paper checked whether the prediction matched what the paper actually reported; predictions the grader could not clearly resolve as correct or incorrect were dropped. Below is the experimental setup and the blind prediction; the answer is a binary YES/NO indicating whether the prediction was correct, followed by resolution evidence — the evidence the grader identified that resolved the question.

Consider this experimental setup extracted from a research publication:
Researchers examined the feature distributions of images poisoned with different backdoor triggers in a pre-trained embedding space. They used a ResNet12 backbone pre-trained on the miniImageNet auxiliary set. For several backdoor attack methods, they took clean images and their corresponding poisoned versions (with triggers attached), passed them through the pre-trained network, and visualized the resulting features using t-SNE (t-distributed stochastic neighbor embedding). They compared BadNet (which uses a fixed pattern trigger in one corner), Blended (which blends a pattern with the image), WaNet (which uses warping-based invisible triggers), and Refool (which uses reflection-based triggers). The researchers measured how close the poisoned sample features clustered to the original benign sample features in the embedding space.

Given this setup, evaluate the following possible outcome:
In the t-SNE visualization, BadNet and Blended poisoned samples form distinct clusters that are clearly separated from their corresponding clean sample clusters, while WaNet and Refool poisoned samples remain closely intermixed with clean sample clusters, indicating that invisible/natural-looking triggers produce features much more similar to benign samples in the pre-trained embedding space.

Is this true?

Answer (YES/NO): NO